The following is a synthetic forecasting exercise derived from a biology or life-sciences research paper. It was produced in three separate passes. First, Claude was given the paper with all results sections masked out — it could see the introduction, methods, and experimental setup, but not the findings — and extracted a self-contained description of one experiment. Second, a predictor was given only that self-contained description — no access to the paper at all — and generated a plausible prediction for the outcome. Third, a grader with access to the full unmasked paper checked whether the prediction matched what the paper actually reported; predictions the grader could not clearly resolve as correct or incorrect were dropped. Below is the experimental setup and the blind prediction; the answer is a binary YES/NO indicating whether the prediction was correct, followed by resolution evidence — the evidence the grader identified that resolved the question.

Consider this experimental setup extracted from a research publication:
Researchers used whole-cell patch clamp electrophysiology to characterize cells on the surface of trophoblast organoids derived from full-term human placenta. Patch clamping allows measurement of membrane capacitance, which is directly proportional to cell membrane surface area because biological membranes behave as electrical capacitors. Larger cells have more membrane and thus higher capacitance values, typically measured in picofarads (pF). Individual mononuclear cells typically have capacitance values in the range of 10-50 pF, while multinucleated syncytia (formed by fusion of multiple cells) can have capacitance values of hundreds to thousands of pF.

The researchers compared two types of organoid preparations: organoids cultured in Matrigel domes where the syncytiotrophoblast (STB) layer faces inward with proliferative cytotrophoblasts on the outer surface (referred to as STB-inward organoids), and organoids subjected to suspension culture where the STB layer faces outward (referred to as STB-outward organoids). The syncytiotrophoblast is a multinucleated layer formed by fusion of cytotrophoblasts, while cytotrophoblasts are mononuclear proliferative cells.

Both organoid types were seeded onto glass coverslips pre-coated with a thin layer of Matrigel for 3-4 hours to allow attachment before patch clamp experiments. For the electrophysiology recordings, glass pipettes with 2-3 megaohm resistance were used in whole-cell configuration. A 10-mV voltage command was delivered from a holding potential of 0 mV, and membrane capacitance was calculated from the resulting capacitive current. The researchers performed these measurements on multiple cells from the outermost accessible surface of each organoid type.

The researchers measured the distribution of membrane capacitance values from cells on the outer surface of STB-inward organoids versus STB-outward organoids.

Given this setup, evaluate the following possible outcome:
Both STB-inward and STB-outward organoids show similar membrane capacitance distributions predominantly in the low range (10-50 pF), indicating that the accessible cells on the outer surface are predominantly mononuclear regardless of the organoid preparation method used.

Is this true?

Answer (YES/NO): NO